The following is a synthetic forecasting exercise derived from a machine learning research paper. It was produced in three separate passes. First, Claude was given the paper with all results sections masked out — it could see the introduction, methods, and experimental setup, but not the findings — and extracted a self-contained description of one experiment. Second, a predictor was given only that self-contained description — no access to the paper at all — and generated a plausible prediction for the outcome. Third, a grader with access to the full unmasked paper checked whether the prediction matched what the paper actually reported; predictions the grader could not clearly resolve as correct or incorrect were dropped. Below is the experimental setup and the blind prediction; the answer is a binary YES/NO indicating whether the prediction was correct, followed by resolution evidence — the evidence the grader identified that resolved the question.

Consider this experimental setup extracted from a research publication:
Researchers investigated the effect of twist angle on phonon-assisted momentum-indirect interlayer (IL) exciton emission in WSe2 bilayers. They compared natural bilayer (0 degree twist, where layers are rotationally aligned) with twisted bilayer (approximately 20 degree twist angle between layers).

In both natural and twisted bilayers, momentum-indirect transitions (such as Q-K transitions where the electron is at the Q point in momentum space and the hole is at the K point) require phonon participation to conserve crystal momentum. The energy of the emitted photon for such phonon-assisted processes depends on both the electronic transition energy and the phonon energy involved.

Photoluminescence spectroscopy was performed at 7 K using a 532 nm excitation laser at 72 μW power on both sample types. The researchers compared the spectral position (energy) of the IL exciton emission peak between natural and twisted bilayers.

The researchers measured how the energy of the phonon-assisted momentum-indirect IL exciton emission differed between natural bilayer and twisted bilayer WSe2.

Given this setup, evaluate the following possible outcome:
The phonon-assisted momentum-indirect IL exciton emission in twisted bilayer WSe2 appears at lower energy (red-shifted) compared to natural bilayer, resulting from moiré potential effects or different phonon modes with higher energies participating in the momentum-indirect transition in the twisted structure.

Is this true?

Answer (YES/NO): NO